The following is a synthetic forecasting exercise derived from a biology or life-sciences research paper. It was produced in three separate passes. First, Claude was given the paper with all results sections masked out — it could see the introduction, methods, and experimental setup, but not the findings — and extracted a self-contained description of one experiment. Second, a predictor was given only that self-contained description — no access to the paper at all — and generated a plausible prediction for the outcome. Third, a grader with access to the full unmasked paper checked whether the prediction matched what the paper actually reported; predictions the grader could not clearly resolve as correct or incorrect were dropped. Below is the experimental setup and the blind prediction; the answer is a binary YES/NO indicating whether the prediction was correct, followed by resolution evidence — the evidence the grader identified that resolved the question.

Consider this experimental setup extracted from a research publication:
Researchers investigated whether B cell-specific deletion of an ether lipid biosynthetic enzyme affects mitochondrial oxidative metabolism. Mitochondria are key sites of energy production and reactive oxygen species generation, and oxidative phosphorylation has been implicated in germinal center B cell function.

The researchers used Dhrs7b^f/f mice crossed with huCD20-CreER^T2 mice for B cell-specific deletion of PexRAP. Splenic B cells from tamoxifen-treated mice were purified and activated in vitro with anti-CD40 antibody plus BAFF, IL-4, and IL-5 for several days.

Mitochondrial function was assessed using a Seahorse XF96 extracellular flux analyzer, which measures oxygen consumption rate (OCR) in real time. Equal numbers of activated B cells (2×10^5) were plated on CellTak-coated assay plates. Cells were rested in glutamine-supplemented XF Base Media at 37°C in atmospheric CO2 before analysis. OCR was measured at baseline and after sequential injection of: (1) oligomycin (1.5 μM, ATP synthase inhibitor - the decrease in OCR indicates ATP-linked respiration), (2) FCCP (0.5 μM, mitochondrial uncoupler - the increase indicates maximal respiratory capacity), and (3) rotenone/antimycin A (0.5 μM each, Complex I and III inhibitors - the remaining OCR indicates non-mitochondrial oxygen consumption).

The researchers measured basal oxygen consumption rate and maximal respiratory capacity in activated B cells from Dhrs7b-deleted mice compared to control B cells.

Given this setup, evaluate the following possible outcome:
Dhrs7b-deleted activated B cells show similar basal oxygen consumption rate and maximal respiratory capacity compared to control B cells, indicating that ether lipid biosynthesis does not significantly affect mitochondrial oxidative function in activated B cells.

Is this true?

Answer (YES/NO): NO